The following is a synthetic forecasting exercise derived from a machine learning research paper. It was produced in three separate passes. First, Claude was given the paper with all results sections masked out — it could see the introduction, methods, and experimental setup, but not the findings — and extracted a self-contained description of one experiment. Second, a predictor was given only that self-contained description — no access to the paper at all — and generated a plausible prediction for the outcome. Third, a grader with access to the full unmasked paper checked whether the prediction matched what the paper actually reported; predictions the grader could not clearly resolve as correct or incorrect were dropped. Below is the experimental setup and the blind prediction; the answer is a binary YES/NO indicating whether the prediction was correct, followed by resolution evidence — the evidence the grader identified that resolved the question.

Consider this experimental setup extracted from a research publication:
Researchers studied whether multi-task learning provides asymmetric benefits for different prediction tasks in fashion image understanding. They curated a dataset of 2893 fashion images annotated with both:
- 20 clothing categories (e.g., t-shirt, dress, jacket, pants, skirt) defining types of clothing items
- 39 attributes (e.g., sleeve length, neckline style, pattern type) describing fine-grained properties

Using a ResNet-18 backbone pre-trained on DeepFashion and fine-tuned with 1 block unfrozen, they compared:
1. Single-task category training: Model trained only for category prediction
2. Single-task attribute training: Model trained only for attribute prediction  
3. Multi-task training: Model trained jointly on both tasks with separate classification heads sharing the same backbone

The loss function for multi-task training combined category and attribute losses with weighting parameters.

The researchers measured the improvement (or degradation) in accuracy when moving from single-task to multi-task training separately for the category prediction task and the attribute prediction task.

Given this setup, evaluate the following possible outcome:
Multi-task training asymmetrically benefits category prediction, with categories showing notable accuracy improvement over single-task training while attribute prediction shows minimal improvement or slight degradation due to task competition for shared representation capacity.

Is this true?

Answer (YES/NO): NO